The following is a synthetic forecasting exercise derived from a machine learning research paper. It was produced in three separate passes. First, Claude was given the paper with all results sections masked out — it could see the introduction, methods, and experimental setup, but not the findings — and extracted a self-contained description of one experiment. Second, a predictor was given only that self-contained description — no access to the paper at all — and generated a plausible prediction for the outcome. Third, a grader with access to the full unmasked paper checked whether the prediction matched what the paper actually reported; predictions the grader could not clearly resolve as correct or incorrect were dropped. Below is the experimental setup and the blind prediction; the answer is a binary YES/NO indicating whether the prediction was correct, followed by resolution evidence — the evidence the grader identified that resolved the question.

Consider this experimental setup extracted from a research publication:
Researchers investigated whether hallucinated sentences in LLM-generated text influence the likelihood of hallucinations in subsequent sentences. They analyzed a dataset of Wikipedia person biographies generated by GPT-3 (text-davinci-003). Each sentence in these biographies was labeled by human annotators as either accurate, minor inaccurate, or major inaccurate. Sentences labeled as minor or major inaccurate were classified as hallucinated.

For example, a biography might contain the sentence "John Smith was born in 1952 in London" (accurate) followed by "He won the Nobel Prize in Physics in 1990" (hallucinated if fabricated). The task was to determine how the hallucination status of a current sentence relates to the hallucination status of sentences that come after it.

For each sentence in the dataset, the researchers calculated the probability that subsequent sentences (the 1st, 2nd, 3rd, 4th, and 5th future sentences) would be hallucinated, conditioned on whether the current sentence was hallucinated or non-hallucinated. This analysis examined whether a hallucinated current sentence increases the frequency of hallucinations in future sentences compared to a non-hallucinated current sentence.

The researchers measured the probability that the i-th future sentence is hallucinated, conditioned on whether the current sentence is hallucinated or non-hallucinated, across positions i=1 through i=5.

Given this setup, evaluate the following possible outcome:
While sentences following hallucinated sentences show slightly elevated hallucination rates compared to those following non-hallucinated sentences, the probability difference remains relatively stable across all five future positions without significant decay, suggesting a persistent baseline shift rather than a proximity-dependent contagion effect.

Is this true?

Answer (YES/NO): NO